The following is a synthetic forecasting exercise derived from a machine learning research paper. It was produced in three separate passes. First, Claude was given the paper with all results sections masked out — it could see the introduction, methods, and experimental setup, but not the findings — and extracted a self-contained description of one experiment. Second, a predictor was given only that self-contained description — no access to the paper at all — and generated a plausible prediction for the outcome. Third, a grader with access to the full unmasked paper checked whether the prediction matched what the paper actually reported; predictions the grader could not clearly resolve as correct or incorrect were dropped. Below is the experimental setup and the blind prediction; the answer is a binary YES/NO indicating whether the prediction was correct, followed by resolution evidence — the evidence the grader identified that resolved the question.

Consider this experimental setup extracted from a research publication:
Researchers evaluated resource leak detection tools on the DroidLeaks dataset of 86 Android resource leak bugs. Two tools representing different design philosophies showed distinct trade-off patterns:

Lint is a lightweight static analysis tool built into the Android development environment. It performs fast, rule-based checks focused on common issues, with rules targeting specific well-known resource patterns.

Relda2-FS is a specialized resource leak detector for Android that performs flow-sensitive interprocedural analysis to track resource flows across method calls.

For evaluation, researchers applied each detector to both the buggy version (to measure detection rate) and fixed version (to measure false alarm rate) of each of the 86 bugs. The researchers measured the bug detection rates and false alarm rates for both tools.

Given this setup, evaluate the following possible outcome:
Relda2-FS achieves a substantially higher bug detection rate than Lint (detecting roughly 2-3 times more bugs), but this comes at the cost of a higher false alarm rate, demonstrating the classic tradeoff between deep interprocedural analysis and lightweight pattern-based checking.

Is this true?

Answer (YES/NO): NO